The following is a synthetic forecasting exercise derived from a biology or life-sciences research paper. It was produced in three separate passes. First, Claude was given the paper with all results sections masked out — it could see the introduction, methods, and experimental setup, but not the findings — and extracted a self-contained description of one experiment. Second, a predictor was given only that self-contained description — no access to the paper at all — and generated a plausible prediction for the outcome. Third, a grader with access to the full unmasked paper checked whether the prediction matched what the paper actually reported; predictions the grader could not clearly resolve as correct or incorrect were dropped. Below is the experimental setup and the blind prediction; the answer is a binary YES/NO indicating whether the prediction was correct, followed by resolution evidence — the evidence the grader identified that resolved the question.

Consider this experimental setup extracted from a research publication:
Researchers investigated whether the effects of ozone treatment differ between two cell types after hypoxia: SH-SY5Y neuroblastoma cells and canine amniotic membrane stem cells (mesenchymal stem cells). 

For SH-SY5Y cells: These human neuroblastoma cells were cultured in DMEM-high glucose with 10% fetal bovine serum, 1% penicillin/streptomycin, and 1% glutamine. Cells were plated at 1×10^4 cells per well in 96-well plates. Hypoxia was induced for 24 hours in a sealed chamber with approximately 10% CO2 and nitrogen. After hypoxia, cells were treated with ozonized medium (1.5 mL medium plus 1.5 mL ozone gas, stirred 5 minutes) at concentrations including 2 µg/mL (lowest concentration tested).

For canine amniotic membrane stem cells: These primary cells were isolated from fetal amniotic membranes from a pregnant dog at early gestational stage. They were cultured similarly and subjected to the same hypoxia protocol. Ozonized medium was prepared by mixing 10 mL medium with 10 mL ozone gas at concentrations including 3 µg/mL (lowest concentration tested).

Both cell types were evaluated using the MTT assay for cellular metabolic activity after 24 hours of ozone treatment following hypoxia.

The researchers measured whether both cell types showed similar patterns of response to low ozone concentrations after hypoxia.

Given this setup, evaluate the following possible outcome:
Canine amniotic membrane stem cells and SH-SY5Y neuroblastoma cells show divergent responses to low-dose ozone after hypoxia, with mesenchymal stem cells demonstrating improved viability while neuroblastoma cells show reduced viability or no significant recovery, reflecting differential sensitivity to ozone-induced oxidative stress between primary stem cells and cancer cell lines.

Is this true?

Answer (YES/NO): NO